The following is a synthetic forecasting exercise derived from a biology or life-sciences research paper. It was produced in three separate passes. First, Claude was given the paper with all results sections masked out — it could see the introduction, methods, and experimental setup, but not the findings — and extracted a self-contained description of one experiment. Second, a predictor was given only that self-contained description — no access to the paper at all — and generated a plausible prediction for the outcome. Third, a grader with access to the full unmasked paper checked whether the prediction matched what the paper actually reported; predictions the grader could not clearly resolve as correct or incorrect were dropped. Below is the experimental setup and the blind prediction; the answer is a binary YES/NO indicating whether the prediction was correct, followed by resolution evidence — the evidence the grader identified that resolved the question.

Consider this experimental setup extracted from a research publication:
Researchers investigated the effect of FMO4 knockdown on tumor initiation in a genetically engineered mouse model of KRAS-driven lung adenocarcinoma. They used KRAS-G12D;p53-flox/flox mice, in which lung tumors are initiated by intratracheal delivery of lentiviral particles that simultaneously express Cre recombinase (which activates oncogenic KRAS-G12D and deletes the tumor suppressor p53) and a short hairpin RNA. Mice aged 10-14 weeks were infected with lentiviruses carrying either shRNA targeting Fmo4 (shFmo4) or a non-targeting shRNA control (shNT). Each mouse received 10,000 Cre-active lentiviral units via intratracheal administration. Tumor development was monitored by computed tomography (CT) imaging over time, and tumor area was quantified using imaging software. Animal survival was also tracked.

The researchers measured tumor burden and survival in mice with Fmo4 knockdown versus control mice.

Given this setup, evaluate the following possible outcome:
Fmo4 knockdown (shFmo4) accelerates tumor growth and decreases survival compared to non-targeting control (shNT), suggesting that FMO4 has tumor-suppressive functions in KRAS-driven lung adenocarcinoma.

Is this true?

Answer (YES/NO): NO